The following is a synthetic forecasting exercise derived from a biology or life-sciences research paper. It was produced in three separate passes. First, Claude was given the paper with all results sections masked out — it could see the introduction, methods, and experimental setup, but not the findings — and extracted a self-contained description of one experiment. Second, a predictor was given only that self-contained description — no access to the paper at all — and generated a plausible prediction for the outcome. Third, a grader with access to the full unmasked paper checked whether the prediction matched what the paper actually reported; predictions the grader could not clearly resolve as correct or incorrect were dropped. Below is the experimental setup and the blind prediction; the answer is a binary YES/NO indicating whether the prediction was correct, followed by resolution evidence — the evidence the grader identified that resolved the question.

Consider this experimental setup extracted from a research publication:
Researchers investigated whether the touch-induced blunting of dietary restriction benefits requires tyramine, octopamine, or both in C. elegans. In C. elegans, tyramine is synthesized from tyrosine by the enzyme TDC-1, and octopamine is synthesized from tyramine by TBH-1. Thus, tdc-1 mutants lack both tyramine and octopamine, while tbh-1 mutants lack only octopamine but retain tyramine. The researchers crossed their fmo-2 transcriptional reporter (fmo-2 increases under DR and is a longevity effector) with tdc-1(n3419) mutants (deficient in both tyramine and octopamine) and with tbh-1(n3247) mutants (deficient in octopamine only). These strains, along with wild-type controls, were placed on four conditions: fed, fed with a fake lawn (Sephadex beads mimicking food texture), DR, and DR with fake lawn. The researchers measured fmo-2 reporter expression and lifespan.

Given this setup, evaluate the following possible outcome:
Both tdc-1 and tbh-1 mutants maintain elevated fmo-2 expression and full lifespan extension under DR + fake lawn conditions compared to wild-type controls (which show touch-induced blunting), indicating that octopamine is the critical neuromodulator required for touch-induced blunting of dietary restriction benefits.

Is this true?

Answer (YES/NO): NO